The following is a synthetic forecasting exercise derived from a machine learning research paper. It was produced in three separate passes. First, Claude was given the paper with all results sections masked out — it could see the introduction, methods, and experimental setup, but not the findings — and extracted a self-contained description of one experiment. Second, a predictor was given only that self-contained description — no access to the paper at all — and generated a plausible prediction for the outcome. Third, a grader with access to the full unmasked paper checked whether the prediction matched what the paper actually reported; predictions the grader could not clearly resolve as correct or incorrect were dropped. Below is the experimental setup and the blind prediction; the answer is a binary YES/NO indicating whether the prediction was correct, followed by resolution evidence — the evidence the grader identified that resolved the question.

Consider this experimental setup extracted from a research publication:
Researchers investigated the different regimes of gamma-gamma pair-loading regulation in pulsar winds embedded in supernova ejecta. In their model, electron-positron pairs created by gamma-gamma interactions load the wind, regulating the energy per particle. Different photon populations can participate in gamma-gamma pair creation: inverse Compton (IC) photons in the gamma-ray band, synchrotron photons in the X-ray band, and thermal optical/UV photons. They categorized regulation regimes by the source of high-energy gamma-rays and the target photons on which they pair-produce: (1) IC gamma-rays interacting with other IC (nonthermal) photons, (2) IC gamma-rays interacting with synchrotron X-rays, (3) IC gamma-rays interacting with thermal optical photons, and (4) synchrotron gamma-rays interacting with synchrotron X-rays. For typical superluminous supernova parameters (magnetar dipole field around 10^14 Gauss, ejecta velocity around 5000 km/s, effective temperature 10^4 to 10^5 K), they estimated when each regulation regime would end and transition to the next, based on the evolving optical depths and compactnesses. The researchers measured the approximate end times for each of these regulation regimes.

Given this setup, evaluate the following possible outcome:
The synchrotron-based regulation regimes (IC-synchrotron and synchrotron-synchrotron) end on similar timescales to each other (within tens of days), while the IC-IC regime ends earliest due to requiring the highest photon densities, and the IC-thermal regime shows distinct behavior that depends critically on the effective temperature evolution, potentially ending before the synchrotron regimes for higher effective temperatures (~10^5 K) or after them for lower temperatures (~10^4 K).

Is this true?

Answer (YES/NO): NO